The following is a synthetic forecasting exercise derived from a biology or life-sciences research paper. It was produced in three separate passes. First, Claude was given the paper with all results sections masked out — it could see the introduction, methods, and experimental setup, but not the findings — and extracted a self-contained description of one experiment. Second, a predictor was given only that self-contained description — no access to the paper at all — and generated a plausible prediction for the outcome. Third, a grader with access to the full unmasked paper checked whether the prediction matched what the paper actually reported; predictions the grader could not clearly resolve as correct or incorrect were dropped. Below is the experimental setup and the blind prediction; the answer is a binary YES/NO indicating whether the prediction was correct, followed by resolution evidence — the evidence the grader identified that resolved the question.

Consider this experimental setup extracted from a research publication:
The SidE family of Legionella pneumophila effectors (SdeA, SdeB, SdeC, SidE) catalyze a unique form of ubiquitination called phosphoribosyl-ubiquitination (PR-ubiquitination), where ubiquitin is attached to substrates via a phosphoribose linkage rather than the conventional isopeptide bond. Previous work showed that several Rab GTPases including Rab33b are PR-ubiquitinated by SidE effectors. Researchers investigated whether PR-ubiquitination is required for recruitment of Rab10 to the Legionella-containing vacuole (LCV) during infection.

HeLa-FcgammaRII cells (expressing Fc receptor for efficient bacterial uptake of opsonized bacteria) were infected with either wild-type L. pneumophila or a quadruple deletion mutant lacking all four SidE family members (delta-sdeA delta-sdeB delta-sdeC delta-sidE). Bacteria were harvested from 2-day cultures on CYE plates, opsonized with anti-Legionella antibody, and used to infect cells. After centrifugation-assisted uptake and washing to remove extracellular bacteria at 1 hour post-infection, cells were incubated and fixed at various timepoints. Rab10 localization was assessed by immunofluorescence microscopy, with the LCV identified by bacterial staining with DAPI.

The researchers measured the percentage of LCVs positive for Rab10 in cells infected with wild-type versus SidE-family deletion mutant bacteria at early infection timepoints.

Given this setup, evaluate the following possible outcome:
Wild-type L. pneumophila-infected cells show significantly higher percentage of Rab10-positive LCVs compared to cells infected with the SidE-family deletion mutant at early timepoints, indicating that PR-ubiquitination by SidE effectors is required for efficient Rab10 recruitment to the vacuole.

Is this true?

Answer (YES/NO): YES